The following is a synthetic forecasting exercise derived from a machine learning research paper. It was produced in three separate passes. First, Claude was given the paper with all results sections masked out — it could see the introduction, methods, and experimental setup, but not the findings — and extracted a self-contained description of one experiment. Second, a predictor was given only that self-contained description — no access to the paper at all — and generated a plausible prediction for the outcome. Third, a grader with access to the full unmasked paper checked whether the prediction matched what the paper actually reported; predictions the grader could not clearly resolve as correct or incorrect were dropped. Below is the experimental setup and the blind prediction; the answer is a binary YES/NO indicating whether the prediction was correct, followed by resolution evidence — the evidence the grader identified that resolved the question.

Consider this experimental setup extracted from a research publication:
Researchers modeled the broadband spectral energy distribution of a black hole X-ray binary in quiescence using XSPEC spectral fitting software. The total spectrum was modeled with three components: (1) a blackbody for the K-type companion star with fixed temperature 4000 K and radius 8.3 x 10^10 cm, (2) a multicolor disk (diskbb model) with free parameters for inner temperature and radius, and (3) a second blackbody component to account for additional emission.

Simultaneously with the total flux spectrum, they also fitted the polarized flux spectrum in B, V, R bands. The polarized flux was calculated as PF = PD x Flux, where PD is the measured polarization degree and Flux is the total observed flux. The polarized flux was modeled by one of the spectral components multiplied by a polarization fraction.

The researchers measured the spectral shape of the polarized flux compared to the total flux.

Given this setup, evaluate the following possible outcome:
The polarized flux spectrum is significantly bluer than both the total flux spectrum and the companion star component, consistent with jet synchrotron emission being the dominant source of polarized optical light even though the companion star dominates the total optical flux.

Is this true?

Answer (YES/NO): NO